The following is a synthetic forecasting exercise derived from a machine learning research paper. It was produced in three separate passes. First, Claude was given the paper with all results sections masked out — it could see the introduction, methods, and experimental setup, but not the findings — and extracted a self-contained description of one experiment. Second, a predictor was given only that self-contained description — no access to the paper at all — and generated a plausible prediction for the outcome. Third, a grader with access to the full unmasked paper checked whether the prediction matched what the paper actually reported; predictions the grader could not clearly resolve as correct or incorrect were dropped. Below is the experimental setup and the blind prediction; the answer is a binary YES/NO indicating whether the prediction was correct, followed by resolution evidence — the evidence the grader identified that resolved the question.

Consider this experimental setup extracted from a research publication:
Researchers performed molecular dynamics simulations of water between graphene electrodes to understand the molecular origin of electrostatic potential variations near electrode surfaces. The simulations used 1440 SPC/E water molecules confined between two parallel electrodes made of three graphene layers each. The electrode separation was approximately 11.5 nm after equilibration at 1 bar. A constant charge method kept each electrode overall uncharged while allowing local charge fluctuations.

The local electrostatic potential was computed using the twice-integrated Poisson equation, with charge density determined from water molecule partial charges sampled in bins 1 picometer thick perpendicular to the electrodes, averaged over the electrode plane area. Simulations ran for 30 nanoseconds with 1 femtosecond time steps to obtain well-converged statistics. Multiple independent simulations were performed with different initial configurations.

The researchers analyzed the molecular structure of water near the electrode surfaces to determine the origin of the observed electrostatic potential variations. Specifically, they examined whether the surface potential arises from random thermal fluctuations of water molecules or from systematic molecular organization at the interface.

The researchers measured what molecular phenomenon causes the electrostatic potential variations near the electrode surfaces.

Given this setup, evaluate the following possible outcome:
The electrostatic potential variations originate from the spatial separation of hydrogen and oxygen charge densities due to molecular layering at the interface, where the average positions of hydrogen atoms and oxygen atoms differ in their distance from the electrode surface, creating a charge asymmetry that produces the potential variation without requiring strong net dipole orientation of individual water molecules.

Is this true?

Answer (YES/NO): NO